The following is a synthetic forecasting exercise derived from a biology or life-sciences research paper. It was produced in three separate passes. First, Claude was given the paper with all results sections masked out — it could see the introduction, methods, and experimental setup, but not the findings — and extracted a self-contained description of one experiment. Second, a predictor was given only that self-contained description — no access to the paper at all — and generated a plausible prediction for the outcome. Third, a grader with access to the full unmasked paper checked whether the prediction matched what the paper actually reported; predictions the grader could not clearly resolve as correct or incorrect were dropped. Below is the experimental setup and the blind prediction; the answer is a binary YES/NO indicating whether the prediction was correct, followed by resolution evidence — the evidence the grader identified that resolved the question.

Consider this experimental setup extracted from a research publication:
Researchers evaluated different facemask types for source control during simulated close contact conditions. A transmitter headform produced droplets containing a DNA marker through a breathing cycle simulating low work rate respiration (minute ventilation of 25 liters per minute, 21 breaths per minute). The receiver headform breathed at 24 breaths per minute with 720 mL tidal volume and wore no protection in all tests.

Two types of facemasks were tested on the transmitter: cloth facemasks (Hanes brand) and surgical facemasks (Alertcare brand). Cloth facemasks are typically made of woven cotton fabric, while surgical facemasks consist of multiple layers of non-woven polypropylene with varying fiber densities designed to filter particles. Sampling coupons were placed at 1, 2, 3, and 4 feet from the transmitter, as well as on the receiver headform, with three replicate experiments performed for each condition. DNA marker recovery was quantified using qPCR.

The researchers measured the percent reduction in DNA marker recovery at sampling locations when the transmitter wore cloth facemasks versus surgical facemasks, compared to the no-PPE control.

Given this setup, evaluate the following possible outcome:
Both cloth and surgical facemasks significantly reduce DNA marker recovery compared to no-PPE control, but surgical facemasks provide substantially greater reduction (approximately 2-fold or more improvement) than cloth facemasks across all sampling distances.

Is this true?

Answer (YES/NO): NO